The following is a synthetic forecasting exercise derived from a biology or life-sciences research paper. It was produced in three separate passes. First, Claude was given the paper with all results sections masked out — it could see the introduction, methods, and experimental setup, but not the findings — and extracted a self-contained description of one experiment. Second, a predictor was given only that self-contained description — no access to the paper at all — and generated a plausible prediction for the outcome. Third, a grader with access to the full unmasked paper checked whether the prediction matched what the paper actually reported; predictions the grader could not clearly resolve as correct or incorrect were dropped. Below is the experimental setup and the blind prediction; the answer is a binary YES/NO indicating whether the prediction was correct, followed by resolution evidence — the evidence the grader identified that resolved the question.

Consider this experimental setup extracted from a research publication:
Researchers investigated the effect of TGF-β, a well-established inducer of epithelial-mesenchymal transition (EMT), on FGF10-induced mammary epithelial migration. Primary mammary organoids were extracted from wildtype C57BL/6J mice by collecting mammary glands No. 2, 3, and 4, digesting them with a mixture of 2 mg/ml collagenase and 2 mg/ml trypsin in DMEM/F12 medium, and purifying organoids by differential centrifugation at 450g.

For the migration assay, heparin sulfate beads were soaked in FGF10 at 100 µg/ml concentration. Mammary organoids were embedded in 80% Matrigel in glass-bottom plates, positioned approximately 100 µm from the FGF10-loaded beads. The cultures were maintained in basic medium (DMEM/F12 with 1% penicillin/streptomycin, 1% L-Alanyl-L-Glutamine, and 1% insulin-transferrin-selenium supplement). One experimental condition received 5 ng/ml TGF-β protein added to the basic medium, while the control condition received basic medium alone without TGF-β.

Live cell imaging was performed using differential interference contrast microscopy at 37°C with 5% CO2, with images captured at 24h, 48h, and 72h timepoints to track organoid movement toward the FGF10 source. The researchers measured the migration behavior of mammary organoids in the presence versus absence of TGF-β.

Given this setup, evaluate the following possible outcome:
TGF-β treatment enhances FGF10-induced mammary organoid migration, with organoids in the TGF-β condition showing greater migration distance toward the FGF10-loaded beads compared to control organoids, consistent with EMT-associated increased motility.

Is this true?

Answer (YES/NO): NO